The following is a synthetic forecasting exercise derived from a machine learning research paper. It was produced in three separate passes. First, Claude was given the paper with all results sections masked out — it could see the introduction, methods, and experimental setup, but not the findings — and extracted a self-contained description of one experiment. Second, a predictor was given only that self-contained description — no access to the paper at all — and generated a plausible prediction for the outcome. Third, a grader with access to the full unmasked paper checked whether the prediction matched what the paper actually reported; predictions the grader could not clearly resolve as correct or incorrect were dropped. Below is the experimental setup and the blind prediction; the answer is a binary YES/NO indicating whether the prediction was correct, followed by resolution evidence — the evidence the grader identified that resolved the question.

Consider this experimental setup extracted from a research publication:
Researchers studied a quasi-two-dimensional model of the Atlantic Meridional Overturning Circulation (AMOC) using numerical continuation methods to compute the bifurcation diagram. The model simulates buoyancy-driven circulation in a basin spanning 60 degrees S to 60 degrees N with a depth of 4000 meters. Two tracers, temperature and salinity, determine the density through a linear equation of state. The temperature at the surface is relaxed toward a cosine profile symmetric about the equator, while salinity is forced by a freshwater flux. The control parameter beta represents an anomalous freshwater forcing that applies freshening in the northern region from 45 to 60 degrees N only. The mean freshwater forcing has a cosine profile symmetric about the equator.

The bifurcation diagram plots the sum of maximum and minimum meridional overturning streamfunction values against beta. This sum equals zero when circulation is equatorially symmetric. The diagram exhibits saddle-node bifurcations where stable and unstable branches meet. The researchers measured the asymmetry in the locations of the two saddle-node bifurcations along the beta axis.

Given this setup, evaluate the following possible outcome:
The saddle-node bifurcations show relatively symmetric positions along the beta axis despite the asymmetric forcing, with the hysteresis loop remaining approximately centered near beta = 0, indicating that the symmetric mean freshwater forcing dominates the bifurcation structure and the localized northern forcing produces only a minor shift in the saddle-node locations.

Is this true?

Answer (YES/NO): NO